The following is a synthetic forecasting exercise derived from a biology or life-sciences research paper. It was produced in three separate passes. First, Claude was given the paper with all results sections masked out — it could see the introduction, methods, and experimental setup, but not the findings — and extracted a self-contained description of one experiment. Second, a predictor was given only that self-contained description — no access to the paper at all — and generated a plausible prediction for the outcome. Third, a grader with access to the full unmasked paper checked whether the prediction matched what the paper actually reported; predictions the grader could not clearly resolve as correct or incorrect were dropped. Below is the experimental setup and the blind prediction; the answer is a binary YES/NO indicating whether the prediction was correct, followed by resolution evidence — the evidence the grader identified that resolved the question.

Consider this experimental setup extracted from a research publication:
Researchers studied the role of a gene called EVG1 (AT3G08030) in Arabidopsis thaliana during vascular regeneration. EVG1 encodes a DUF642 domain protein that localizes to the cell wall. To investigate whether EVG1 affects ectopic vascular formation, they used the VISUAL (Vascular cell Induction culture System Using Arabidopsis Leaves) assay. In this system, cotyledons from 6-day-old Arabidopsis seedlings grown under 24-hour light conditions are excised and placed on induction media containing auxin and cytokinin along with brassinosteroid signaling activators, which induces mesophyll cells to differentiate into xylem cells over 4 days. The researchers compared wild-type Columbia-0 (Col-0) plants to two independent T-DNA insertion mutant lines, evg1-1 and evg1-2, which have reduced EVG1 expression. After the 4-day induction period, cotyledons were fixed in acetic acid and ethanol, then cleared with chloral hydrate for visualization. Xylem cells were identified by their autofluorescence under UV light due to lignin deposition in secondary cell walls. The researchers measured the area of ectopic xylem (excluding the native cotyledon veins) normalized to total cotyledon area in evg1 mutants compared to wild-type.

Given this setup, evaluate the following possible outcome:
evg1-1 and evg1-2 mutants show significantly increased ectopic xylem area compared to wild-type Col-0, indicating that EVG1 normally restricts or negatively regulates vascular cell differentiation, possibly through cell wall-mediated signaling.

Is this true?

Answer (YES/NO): YES